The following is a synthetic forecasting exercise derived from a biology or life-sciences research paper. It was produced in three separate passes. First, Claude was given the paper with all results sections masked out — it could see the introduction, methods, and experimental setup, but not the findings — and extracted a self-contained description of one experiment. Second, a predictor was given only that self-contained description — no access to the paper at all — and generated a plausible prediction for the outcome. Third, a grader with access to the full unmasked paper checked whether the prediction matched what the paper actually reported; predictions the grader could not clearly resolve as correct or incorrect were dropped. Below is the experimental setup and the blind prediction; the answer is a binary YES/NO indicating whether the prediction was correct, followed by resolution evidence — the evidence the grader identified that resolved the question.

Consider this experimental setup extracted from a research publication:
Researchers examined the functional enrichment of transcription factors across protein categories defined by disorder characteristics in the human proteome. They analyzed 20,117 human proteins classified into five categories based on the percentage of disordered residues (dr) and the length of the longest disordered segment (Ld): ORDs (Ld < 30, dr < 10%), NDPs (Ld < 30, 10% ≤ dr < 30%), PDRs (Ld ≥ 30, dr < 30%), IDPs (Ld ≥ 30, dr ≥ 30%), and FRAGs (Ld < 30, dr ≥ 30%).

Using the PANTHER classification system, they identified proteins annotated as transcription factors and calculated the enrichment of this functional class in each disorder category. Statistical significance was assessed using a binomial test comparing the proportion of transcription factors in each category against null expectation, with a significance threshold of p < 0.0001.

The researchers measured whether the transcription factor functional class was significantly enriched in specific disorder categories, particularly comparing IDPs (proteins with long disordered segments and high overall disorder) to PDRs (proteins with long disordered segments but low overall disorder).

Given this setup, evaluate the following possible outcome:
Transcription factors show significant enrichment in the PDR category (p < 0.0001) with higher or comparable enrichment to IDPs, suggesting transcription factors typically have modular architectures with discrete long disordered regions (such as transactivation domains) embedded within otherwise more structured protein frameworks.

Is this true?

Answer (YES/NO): NO